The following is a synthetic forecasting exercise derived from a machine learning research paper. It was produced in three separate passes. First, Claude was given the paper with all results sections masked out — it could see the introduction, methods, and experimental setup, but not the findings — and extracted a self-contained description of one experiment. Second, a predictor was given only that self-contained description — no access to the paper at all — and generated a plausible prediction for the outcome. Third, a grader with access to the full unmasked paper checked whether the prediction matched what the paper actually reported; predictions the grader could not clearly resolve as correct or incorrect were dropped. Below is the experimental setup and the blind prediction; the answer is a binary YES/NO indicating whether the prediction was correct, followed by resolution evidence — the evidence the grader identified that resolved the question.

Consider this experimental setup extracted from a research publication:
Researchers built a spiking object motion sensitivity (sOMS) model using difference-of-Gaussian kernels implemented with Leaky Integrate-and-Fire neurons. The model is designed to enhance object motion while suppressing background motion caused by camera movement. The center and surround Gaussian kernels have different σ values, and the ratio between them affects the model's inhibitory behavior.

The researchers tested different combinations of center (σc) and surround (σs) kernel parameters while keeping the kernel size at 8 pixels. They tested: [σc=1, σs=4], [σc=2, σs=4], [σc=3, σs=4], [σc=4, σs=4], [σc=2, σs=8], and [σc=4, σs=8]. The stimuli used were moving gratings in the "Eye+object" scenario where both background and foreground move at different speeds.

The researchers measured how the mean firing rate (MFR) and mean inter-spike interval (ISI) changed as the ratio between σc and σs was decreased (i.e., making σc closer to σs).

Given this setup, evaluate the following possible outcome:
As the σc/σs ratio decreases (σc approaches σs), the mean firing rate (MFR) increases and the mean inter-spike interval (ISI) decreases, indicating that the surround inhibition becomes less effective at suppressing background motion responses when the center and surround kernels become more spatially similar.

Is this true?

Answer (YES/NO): NO